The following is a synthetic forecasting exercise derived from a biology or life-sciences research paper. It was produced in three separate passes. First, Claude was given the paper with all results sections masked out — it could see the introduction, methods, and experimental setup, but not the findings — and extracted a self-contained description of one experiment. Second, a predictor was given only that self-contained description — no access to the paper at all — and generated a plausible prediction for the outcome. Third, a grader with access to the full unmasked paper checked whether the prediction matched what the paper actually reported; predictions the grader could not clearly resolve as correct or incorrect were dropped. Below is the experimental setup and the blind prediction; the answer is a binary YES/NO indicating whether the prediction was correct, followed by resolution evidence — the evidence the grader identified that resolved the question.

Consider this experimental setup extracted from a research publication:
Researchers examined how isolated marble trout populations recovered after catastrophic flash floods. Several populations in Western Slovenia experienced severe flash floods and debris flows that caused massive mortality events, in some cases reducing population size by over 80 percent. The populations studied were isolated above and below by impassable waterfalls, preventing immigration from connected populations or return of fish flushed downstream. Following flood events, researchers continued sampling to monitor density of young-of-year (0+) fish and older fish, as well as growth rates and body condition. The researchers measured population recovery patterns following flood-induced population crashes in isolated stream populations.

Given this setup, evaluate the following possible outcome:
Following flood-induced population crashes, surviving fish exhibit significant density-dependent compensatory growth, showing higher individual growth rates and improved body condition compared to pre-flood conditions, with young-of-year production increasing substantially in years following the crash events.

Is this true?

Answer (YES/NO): NO